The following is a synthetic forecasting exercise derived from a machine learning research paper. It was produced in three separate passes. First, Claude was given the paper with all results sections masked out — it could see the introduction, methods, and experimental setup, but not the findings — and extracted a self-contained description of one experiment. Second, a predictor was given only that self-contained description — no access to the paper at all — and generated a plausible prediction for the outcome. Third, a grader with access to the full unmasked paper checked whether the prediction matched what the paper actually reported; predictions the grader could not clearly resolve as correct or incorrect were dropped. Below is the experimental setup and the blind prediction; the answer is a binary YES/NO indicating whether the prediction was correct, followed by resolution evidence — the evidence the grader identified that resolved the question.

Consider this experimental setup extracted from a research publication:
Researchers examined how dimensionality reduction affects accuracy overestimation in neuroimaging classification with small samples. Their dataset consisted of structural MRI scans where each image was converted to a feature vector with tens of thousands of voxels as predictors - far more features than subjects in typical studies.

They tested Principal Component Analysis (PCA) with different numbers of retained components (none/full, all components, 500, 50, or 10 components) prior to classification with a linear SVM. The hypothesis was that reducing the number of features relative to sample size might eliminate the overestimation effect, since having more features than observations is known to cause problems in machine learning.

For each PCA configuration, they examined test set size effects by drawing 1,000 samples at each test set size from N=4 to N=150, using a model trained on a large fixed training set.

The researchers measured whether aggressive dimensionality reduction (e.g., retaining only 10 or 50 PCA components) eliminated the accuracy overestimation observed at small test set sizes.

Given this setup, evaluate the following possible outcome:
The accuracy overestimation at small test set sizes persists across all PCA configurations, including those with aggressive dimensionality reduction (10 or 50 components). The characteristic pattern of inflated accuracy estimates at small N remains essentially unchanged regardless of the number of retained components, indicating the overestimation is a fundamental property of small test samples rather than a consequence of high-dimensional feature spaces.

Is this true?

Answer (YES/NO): YES